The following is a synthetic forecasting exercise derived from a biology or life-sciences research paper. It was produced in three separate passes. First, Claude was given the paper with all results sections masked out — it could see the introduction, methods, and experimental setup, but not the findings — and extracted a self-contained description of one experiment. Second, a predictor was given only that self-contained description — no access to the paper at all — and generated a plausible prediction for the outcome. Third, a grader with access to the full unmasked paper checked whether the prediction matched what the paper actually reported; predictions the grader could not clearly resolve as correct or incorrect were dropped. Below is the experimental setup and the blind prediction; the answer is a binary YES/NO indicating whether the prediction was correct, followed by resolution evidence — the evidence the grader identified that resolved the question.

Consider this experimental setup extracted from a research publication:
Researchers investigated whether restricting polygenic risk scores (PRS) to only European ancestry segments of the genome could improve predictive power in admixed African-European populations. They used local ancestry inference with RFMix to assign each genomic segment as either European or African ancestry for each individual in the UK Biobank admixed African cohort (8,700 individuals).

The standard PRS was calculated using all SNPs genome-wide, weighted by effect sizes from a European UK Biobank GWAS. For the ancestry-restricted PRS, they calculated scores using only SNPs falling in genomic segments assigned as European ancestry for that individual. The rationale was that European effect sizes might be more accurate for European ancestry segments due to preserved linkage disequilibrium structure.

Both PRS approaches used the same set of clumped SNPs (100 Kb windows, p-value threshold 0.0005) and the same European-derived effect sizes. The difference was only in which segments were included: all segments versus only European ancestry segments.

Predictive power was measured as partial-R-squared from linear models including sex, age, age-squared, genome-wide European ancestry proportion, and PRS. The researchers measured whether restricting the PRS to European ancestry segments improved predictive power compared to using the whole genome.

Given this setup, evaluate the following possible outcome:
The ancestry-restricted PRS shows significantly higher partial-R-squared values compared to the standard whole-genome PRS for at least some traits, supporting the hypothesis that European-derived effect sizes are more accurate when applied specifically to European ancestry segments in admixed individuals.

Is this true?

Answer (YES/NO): NO